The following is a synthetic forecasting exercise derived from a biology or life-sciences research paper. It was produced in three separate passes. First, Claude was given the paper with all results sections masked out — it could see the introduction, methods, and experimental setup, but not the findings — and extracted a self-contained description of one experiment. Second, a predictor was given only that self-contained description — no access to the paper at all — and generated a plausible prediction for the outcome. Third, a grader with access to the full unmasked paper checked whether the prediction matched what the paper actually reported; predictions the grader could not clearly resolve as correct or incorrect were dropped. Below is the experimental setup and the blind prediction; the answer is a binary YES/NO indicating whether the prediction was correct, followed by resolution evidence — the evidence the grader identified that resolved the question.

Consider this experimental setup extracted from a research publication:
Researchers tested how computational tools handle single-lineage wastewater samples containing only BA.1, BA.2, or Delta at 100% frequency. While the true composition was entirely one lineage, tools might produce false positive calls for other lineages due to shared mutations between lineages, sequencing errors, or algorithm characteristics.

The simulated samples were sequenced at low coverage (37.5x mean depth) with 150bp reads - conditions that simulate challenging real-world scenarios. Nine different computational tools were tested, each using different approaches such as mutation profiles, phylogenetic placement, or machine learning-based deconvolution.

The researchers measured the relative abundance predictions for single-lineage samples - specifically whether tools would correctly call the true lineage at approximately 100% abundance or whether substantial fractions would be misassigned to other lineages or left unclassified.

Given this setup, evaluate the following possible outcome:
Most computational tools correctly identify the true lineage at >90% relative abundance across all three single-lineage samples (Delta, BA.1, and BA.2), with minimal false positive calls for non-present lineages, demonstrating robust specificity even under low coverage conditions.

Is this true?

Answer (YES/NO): YES